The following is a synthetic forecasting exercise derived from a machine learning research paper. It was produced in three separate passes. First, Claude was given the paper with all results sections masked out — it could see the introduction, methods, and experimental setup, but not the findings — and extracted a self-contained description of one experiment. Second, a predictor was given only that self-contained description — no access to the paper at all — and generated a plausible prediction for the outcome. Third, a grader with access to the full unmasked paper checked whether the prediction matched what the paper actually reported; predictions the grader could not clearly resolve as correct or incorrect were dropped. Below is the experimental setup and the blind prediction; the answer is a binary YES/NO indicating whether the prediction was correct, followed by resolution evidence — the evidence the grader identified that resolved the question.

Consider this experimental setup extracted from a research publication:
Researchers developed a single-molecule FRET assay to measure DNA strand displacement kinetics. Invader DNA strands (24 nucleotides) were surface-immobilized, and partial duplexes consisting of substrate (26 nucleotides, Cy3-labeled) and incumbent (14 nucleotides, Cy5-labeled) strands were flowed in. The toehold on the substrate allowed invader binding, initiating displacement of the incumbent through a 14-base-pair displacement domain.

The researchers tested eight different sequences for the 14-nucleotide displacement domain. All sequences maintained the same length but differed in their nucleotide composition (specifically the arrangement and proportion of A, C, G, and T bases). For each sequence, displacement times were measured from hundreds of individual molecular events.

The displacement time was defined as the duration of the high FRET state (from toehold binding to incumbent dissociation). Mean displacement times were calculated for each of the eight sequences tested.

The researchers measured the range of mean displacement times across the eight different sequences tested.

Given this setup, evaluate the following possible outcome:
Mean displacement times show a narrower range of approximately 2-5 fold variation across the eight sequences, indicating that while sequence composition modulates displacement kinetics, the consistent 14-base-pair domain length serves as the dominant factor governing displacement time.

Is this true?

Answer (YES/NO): NO